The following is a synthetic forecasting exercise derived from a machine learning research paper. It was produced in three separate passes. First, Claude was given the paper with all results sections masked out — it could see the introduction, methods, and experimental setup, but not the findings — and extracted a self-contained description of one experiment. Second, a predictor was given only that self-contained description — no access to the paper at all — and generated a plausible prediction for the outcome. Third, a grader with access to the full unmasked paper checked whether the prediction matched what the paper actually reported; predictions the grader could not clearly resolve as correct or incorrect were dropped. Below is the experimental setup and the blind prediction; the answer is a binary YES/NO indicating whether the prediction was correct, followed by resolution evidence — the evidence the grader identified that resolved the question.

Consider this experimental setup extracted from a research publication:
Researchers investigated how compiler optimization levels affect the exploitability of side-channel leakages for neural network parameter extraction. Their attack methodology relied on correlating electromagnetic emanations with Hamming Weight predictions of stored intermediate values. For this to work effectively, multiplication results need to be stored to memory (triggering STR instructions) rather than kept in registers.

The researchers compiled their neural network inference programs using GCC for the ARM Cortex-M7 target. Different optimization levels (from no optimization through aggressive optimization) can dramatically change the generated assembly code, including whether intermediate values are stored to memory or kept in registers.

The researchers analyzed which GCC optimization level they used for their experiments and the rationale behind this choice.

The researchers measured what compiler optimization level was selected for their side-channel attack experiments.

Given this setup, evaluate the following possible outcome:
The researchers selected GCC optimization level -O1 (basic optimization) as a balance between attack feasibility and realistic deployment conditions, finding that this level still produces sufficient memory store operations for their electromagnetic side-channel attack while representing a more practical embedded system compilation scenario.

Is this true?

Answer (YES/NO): NO